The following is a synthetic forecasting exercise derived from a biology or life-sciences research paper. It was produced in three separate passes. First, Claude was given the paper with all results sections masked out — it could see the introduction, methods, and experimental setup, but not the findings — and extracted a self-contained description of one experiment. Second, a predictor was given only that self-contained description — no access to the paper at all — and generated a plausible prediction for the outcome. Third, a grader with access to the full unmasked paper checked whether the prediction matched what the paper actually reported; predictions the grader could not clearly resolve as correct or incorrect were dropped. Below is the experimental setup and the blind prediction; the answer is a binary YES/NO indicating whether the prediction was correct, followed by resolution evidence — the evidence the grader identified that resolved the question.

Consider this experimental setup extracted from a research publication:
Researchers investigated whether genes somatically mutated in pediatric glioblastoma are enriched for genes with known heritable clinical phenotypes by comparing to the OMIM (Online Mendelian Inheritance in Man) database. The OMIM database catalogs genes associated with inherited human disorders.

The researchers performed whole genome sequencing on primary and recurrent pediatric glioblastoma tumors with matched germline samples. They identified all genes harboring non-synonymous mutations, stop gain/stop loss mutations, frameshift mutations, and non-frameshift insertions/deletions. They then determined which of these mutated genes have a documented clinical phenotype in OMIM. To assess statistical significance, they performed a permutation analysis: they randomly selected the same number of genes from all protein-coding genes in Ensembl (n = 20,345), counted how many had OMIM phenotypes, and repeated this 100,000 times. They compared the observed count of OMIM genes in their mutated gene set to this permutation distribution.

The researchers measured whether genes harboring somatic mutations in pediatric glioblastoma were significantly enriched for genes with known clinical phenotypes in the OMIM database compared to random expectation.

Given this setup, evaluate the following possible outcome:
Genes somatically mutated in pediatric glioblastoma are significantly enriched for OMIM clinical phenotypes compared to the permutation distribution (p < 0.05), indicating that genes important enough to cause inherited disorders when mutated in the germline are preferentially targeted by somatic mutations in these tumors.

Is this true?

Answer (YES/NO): YES